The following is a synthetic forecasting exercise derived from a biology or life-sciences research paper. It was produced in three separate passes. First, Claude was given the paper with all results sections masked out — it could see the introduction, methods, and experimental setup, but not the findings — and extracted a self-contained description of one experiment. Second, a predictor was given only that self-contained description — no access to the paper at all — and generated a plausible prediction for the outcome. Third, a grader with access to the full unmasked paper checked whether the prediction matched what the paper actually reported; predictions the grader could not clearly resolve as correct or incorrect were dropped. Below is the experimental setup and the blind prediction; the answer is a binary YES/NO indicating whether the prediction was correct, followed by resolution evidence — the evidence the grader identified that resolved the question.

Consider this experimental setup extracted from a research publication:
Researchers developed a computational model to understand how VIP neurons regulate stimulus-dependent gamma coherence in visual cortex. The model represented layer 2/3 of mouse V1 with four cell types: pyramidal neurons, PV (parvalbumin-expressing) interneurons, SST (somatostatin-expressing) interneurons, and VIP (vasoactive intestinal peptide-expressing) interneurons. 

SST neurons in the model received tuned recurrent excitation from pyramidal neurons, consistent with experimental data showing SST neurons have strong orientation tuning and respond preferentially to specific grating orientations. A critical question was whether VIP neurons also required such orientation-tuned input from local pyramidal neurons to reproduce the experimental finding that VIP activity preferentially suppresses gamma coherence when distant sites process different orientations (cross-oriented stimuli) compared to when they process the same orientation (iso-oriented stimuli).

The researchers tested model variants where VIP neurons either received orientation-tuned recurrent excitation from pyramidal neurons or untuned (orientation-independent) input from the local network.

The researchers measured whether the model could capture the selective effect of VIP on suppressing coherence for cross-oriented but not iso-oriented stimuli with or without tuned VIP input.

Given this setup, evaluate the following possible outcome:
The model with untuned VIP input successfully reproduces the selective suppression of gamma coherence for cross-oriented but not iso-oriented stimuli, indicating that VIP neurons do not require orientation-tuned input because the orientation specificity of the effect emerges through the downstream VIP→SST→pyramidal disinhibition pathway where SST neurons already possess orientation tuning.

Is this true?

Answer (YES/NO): YES